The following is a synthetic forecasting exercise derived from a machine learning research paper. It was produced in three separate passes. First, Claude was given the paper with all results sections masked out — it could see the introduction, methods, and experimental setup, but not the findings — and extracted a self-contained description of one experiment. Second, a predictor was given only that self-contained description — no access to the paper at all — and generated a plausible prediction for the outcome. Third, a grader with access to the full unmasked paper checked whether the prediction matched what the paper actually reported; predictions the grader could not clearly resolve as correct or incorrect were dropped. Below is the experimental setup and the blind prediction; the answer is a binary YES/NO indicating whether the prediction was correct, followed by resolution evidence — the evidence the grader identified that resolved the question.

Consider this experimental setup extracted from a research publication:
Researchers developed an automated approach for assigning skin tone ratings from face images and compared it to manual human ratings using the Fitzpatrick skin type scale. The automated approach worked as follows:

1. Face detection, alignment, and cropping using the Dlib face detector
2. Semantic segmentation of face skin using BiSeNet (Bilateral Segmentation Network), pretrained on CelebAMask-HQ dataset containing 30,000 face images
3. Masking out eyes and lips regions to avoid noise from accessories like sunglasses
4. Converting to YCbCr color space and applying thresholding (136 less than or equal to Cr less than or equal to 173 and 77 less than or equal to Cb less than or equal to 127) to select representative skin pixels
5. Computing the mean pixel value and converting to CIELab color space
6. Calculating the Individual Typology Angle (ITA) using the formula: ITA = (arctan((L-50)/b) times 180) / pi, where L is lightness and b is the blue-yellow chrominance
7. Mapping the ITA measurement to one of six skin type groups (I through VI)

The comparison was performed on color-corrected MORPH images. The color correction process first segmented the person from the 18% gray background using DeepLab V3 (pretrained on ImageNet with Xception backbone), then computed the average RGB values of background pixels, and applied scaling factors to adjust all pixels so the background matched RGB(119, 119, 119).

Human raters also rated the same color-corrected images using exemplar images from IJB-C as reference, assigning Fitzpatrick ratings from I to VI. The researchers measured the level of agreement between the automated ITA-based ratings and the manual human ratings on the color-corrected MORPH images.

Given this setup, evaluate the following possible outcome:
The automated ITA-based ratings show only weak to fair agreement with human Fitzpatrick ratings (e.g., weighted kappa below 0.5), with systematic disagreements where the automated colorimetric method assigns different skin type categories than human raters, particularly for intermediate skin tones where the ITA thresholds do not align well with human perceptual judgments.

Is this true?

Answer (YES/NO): NO